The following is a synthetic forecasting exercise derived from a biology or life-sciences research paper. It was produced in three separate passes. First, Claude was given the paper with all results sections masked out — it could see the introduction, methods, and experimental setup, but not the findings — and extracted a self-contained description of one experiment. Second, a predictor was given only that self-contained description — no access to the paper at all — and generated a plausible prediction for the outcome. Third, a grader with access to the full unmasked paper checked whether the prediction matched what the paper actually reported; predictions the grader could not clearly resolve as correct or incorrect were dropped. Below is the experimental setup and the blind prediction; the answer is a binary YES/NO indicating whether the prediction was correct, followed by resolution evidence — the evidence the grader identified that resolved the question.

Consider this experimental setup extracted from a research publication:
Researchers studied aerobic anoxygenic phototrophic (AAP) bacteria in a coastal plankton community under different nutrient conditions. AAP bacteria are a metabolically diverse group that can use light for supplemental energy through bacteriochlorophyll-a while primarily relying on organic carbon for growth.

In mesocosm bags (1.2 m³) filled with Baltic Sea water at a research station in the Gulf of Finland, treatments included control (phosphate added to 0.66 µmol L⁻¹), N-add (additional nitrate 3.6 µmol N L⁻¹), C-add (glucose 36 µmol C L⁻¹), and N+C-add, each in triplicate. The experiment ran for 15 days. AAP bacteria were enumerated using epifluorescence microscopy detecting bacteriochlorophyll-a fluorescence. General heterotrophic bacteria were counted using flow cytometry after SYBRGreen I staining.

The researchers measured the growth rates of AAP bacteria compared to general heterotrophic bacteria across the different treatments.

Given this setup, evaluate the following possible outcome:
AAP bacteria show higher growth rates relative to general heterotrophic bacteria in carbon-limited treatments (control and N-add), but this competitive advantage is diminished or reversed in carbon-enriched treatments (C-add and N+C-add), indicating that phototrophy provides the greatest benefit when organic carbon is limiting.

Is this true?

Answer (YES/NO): NO